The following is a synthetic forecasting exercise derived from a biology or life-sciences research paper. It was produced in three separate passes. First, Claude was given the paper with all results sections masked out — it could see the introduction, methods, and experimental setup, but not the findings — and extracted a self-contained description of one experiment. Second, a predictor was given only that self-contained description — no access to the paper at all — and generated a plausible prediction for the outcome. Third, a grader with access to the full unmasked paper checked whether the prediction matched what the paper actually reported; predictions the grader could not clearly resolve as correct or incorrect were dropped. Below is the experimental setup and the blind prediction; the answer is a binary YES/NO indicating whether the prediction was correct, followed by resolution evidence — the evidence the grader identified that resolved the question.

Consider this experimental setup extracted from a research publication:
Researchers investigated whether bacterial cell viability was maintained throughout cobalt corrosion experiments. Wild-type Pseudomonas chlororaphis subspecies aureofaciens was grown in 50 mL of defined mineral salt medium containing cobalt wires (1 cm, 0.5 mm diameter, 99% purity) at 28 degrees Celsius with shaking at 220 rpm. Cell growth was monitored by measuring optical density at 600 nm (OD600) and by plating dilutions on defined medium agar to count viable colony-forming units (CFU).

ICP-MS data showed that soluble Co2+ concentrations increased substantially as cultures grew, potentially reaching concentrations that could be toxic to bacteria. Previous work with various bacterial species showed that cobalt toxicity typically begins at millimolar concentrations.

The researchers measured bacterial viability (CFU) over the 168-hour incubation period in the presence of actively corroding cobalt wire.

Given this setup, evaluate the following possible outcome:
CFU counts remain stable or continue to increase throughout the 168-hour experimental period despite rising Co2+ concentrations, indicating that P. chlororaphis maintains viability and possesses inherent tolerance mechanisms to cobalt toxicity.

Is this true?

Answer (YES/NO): NO